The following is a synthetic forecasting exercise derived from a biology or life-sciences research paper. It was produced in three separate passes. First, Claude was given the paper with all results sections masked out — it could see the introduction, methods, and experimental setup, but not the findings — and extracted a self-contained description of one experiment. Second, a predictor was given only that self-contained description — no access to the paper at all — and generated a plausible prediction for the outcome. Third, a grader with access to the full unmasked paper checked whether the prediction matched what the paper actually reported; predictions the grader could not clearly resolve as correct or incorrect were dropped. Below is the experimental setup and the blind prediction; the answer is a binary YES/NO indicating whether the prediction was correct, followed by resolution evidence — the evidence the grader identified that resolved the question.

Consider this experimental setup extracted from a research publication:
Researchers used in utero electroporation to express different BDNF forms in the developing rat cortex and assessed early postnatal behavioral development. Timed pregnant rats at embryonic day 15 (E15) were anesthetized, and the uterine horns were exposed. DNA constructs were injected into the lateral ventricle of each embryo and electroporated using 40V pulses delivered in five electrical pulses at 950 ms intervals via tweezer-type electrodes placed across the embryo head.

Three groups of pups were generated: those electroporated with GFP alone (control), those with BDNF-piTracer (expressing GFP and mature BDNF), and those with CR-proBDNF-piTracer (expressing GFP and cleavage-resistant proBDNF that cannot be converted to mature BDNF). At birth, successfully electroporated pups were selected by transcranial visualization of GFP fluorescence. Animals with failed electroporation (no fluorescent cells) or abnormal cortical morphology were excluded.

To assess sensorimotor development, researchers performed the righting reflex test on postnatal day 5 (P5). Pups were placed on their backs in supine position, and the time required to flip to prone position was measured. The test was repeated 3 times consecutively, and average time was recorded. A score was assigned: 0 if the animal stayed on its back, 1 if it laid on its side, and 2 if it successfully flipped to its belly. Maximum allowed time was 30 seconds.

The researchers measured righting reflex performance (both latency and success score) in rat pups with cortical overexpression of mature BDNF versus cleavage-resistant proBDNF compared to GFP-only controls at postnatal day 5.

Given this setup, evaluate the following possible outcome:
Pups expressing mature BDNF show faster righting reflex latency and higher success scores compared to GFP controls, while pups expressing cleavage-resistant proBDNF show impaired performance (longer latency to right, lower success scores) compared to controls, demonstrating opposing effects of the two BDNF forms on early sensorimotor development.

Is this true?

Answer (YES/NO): NO